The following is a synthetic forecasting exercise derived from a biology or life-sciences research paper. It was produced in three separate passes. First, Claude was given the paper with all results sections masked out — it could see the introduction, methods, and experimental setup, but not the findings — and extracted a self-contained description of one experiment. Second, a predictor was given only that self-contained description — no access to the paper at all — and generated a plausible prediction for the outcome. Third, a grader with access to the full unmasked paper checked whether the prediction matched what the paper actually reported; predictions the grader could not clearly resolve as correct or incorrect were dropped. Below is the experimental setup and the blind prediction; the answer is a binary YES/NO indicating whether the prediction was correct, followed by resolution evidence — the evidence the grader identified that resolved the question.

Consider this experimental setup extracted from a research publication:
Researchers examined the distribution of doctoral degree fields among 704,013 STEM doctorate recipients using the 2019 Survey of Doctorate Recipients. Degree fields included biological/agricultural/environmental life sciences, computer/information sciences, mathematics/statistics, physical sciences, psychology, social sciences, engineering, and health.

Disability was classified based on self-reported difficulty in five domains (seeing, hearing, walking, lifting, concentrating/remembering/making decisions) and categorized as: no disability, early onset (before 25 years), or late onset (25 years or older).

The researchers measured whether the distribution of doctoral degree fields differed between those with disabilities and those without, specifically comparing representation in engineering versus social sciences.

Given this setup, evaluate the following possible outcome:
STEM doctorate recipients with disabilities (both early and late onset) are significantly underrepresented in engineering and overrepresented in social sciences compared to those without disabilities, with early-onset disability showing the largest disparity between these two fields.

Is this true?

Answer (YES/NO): NO